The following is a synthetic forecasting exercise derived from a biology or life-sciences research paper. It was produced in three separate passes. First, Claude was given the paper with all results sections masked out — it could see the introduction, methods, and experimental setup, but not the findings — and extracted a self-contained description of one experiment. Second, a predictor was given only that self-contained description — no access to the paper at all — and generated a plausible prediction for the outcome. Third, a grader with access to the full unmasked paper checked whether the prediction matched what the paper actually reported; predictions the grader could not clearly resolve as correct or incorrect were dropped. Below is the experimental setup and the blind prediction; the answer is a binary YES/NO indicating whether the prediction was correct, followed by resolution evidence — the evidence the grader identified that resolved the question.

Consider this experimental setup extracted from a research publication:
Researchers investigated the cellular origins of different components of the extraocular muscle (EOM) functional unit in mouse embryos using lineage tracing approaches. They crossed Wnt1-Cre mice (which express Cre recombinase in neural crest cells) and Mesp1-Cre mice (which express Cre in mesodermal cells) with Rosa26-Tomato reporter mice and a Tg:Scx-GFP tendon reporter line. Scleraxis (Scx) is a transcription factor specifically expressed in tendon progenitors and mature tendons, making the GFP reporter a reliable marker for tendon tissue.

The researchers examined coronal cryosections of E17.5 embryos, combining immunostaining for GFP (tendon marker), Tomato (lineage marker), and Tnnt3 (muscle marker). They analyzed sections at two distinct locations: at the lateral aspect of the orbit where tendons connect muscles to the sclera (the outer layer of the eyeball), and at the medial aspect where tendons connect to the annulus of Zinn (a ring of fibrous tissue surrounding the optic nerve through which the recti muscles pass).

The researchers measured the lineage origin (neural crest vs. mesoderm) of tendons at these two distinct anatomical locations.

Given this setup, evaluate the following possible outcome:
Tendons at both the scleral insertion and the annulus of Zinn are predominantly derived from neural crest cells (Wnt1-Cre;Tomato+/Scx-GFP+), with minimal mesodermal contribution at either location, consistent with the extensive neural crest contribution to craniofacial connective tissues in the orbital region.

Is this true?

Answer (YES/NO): NO